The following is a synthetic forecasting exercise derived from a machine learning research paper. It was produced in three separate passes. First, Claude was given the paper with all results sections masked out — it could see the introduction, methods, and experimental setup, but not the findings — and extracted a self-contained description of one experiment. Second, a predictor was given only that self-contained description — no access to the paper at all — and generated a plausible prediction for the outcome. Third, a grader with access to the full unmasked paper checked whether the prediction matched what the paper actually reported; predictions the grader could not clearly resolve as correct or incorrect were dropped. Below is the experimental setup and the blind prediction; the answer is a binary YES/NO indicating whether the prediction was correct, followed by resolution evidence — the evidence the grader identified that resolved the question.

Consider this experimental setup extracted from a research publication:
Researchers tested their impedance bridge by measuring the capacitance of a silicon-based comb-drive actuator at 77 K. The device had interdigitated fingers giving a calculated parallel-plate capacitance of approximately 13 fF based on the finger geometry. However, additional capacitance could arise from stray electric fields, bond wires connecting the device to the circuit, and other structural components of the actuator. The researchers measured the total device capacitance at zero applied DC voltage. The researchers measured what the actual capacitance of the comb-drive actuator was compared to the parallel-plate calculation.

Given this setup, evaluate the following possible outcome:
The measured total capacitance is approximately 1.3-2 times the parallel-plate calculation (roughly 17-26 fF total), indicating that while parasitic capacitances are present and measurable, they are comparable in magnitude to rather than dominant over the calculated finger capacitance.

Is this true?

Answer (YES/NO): NO